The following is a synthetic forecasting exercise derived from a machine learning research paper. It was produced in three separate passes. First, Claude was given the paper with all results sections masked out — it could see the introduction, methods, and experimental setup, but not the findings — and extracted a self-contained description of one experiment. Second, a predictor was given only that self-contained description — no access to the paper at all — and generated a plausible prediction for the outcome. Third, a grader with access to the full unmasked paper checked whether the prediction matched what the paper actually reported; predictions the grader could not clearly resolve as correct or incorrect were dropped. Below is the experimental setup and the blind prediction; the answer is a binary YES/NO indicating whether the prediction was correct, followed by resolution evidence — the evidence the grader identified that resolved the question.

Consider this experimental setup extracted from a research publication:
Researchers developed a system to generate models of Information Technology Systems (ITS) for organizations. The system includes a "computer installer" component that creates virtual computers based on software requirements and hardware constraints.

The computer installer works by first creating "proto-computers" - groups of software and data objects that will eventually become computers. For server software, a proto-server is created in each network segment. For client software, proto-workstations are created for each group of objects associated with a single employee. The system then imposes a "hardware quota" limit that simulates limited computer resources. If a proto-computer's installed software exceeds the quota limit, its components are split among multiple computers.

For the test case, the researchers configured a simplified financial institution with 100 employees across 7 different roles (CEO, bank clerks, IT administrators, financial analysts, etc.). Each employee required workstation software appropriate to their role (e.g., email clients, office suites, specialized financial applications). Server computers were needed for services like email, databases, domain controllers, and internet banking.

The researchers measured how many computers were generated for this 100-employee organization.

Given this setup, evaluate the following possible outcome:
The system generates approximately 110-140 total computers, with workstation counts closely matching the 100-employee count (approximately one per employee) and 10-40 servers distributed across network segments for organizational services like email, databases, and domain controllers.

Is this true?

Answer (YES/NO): NO